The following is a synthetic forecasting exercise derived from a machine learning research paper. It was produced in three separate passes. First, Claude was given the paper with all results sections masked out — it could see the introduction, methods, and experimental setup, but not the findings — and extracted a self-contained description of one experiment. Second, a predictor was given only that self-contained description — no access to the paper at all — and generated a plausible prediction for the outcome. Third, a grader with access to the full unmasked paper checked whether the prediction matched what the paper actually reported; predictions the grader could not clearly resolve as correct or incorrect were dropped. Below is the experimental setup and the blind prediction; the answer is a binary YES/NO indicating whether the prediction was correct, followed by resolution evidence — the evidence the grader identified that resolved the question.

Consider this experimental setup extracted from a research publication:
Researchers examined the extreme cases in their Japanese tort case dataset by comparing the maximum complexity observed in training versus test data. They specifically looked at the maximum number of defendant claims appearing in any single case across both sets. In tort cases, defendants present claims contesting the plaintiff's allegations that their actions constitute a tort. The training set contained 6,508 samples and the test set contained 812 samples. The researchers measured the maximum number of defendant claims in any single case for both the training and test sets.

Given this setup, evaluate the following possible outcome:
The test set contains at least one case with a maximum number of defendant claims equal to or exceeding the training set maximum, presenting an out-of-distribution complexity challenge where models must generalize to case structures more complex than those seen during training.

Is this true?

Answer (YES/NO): NO